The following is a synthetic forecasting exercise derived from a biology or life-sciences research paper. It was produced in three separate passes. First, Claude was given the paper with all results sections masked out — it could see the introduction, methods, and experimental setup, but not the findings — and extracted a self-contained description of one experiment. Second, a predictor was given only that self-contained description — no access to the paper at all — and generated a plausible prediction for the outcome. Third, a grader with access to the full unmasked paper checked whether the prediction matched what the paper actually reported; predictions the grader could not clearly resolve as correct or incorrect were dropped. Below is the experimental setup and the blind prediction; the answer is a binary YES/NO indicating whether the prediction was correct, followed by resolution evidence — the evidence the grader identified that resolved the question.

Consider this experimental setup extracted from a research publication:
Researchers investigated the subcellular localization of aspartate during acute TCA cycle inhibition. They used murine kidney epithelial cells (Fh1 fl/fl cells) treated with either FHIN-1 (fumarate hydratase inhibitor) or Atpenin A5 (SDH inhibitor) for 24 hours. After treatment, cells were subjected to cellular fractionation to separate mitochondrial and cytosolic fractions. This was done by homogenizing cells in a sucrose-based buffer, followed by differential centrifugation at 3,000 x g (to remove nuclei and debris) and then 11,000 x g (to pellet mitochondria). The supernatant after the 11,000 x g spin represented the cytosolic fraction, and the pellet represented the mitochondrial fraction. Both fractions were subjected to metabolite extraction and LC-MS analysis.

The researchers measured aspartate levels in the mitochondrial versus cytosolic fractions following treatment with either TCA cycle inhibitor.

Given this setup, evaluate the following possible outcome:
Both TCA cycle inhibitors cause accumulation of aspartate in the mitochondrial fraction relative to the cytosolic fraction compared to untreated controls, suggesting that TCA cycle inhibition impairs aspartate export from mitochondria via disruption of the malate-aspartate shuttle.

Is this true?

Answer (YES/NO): NO